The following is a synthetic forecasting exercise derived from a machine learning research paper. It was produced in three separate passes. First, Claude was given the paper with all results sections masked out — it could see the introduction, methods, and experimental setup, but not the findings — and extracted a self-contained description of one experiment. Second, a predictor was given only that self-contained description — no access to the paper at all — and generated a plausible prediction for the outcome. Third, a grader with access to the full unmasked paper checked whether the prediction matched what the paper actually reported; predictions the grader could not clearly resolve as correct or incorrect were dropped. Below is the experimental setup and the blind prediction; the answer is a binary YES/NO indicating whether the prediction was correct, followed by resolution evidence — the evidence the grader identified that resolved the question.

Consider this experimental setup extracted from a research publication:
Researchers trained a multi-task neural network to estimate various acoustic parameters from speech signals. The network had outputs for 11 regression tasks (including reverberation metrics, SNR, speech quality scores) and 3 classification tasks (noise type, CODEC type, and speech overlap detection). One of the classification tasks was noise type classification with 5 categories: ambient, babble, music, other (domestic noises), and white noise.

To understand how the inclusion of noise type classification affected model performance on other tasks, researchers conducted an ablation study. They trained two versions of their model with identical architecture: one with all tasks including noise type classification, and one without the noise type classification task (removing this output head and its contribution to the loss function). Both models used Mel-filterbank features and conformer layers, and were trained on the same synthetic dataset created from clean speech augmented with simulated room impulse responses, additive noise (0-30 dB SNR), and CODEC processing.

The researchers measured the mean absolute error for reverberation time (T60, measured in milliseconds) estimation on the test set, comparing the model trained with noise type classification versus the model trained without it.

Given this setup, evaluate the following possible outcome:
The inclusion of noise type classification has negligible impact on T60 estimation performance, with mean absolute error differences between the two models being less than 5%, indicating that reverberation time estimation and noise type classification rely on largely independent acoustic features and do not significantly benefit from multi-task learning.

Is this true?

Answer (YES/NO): NO